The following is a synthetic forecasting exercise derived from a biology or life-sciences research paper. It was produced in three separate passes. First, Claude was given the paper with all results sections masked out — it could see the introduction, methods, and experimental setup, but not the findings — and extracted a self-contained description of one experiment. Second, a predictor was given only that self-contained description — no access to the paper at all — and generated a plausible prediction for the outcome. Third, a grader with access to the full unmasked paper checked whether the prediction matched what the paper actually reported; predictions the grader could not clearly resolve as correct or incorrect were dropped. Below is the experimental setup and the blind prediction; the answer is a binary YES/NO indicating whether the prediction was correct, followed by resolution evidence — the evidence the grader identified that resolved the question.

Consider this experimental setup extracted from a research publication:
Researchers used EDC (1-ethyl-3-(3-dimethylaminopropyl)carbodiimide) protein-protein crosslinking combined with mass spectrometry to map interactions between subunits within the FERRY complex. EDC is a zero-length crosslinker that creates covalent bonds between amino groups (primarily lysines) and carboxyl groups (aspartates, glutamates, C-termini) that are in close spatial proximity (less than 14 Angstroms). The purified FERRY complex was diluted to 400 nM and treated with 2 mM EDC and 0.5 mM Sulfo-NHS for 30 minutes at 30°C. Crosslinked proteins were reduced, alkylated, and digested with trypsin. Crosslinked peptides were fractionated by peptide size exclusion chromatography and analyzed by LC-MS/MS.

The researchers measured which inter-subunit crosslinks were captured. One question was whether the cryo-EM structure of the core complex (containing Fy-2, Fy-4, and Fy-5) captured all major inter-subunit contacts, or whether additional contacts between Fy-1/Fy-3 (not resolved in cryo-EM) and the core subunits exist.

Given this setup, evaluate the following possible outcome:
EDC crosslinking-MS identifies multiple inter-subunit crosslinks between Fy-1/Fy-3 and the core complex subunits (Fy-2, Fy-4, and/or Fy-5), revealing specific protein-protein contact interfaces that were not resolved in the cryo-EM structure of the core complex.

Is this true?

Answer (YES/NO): YES